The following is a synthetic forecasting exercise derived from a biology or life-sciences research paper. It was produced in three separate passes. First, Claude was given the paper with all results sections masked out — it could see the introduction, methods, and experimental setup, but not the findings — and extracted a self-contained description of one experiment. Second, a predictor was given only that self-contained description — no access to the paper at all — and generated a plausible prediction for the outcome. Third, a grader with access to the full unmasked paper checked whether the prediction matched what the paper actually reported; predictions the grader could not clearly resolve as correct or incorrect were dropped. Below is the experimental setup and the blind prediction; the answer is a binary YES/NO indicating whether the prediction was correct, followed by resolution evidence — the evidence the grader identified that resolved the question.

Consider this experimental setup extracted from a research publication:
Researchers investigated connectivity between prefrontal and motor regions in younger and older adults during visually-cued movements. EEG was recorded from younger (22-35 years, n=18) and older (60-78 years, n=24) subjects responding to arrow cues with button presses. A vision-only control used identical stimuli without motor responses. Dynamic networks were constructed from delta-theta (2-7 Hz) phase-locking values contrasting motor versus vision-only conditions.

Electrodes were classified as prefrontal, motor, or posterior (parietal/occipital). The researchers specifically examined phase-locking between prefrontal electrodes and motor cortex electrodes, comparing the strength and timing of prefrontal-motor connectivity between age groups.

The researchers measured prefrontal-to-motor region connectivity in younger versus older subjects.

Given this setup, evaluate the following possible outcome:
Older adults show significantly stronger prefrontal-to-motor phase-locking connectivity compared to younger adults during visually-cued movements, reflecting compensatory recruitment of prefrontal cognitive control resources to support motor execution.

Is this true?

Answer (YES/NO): NO